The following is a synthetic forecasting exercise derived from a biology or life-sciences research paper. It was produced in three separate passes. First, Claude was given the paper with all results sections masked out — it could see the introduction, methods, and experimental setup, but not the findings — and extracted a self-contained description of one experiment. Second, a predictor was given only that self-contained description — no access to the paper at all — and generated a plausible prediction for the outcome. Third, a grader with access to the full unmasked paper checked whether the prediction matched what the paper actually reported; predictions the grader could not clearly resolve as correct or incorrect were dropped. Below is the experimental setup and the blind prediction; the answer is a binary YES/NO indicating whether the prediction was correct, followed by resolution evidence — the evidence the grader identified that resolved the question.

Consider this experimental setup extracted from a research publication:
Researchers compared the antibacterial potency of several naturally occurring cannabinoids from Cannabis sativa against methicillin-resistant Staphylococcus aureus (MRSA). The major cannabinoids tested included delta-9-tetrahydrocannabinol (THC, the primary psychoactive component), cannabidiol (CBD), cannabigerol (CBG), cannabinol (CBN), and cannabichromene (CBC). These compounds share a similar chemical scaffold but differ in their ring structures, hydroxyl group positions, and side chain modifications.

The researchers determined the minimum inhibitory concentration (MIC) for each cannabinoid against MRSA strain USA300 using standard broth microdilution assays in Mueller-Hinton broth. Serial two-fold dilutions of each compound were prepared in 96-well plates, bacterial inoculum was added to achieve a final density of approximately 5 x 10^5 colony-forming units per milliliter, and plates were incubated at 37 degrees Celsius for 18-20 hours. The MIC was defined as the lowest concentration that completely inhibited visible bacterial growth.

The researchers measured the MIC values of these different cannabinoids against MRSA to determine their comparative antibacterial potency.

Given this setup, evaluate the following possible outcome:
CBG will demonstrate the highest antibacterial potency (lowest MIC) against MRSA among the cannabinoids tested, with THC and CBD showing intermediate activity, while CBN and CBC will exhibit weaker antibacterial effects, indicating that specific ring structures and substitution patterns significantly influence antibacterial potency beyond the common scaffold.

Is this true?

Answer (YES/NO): NO